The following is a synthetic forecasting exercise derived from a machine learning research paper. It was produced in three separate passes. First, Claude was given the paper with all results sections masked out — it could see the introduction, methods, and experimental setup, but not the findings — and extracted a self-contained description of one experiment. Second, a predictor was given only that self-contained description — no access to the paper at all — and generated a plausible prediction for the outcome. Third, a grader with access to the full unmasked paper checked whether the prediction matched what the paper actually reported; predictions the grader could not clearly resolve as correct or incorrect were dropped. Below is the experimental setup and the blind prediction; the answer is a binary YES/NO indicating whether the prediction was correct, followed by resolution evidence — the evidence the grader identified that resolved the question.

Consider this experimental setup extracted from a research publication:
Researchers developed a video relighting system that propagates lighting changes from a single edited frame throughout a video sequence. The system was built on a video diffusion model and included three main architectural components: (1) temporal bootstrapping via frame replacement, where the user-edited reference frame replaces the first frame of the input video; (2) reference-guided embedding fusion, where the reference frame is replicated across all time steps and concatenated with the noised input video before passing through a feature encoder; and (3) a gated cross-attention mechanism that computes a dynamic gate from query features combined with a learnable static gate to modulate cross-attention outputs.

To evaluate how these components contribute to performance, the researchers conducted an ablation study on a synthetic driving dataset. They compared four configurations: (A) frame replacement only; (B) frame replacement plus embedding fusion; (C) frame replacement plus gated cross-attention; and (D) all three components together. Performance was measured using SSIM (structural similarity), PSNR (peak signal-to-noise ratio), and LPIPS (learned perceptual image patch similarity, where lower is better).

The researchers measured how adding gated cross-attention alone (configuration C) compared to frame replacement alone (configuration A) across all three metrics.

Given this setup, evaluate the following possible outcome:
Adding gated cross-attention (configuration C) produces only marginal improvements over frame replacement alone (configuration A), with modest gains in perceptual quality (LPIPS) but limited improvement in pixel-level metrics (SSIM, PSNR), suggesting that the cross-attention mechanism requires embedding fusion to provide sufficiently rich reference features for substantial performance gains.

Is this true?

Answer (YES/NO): NO